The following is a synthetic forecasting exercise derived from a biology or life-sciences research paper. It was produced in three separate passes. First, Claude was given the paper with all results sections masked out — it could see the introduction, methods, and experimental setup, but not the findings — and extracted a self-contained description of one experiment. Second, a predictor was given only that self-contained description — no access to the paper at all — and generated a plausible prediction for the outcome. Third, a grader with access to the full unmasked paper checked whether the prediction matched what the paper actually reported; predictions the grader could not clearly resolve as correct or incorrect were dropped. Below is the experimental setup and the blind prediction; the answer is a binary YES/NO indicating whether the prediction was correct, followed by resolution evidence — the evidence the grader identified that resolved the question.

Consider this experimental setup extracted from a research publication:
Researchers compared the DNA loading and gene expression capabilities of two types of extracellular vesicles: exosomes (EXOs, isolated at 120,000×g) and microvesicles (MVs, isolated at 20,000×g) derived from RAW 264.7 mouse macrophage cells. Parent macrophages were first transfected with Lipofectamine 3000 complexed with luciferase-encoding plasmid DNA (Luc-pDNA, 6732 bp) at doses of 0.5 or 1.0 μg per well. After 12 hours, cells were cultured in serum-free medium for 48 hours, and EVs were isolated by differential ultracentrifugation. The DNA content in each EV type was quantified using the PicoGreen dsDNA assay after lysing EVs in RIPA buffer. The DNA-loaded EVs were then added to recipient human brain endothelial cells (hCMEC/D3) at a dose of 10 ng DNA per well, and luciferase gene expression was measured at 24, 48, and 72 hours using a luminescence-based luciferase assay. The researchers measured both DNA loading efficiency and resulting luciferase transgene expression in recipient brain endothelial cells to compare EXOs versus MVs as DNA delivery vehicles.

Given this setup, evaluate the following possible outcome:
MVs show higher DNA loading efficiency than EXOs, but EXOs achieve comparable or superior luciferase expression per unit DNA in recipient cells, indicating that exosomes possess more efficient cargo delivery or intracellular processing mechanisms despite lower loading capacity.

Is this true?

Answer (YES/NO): NO